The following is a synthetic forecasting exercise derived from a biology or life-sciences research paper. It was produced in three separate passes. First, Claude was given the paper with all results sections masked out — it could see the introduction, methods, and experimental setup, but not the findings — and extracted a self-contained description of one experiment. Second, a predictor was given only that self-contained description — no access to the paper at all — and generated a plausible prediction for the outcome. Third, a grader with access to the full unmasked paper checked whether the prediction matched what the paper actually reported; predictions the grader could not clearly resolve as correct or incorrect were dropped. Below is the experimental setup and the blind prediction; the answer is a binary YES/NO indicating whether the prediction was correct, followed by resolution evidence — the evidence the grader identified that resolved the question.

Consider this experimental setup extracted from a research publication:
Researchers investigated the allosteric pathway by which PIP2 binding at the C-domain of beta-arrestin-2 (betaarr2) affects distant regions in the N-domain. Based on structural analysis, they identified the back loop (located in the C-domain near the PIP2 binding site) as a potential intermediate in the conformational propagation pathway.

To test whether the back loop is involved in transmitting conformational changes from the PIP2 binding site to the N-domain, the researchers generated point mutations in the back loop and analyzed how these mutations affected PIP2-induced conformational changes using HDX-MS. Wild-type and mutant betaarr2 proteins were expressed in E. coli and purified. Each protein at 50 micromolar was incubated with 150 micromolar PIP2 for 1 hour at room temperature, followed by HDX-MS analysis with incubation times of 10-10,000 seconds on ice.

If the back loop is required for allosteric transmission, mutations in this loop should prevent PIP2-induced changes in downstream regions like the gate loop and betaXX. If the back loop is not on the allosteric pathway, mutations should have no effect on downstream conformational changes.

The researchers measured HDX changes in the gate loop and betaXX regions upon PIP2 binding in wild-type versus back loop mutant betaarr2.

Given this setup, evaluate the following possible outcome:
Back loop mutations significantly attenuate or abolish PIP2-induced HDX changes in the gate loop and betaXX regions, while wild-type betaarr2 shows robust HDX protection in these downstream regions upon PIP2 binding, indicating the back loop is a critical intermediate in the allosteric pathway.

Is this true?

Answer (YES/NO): NO